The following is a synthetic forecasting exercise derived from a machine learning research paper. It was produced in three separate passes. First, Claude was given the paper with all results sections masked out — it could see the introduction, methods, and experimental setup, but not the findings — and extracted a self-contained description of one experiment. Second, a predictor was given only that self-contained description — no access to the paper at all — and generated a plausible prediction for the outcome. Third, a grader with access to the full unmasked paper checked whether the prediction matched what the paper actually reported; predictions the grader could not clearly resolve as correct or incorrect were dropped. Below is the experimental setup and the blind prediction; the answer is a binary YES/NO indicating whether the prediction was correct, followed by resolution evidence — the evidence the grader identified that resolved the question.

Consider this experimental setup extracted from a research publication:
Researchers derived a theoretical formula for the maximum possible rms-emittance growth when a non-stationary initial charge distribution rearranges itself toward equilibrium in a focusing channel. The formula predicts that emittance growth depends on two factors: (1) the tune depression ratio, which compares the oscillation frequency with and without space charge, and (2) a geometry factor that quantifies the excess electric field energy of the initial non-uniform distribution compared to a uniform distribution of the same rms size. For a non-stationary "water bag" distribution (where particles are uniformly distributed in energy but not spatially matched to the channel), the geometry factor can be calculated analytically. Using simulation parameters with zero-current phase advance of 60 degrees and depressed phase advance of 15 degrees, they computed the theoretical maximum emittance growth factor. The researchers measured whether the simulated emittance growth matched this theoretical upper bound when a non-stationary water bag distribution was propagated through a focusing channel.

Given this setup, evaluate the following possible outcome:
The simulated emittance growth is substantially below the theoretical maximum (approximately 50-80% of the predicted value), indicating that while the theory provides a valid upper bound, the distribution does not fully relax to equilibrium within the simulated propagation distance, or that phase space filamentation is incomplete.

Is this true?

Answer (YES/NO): NO